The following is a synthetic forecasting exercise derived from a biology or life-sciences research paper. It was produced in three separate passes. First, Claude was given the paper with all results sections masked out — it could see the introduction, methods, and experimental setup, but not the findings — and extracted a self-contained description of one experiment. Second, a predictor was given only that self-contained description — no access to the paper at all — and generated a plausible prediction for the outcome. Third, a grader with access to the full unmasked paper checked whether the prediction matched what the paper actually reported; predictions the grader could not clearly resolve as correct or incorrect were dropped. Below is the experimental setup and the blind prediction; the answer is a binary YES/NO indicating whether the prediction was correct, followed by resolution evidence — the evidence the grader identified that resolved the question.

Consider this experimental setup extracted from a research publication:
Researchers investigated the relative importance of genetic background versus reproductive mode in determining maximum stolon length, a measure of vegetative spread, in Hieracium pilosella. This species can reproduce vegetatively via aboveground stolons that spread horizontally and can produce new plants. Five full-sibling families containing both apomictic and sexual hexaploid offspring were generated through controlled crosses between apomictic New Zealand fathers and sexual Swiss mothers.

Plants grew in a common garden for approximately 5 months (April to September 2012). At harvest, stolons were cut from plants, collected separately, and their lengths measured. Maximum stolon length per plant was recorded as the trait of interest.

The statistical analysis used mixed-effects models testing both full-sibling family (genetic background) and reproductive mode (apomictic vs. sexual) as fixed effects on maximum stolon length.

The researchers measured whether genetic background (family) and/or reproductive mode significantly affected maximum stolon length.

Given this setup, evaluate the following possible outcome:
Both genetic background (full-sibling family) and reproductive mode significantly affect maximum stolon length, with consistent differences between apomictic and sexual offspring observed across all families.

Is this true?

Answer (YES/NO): NO